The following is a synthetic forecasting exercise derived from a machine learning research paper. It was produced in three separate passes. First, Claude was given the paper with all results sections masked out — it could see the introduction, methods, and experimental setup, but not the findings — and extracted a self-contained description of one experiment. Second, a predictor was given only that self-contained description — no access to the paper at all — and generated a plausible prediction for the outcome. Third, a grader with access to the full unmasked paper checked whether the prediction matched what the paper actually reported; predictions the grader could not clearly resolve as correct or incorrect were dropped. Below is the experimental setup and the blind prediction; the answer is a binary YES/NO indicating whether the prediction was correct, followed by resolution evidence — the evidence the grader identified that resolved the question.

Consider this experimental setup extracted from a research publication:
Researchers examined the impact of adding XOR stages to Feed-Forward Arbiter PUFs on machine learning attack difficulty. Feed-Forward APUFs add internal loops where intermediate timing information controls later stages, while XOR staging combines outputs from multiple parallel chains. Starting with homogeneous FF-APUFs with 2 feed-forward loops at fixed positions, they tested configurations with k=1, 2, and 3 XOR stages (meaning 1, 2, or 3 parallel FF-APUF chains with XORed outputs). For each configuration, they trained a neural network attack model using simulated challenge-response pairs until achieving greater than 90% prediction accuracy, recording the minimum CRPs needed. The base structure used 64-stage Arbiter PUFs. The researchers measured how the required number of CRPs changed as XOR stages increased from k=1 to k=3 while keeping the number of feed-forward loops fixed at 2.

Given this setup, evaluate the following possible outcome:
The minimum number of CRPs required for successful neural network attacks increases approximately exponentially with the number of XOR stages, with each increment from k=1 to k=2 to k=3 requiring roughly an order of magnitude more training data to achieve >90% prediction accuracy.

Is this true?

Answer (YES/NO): NO